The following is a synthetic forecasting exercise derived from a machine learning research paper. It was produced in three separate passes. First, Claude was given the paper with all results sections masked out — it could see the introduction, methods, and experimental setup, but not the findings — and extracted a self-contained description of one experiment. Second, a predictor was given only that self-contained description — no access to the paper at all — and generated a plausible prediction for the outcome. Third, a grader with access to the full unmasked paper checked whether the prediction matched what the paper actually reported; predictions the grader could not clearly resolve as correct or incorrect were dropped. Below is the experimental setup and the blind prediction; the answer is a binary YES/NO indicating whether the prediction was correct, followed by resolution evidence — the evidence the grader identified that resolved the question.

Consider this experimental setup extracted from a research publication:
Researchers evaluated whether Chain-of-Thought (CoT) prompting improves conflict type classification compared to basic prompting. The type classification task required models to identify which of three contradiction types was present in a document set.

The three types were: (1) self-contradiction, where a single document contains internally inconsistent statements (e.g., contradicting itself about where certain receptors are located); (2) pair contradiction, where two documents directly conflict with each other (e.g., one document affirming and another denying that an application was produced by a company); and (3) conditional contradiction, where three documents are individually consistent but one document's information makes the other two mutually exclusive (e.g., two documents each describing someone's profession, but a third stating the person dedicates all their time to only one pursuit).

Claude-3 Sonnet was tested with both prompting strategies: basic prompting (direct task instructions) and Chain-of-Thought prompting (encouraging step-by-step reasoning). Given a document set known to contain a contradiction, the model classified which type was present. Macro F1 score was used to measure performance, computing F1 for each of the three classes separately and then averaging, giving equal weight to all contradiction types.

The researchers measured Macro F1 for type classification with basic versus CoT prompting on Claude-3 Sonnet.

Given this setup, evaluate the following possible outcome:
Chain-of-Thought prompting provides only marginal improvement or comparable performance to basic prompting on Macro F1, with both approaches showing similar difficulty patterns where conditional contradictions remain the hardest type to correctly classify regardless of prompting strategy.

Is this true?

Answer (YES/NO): NO